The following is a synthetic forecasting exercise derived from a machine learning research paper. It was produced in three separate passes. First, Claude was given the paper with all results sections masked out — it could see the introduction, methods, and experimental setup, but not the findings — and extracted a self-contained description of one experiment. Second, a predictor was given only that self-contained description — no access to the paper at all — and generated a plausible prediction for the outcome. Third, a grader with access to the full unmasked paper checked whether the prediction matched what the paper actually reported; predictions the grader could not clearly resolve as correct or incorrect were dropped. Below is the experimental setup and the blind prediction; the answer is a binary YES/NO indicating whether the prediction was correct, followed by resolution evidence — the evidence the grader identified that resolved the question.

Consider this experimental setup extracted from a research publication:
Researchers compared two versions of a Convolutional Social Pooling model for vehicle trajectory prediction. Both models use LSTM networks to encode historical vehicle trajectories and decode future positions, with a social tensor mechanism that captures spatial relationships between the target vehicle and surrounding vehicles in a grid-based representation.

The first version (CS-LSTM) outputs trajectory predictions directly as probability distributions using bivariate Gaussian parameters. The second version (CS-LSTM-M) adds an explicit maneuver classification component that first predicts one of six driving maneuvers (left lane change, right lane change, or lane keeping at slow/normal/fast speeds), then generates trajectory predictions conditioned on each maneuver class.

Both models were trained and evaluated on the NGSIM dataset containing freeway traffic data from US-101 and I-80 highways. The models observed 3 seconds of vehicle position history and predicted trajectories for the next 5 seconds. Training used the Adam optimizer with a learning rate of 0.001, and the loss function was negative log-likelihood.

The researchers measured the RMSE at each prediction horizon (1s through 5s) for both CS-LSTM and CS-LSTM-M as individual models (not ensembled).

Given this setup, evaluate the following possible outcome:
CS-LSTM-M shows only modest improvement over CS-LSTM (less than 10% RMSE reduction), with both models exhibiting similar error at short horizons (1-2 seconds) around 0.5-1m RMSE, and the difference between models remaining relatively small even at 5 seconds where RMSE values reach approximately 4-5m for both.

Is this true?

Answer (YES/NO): NO